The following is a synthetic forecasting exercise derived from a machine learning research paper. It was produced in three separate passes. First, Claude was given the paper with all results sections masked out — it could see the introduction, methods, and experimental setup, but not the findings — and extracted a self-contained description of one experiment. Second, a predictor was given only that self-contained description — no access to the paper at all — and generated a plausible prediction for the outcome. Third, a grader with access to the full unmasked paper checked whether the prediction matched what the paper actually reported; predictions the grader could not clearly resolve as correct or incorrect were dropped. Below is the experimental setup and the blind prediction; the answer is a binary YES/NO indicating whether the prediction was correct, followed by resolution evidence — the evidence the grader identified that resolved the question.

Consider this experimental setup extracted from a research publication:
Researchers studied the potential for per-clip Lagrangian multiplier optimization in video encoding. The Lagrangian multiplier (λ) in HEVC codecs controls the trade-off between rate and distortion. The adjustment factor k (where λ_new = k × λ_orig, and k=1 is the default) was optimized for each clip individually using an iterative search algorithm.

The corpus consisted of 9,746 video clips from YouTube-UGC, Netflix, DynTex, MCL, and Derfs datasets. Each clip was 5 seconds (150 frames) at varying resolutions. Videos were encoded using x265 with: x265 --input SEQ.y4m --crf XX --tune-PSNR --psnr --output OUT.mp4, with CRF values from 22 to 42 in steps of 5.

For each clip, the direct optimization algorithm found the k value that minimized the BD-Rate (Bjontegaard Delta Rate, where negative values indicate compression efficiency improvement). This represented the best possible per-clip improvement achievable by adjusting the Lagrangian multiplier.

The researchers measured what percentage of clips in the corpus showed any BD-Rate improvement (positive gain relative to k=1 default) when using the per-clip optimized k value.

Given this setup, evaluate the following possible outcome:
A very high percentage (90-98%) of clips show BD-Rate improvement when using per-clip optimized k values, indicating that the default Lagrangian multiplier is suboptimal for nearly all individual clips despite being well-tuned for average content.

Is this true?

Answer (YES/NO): YES